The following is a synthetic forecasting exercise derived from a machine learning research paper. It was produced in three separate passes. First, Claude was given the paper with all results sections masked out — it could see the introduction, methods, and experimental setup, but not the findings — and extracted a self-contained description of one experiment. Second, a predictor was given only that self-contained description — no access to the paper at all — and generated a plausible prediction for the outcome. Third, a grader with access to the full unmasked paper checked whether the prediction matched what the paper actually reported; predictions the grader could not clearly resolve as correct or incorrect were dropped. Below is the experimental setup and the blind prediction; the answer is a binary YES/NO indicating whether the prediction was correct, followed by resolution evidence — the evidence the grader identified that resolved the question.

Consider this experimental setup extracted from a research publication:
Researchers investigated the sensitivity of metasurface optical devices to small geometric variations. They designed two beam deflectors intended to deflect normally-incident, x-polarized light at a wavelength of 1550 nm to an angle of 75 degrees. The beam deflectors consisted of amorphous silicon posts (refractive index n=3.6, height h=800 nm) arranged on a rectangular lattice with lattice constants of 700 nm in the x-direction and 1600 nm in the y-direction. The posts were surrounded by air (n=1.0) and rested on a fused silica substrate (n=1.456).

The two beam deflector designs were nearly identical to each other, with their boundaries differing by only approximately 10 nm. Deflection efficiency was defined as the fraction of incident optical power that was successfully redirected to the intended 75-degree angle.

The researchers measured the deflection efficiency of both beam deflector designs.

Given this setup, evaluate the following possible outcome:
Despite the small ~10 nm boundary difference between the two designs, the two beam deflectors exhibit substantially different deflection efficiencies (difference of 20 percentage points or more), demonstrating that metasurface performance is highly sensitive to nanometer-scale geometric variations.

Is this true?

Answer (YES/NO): NO